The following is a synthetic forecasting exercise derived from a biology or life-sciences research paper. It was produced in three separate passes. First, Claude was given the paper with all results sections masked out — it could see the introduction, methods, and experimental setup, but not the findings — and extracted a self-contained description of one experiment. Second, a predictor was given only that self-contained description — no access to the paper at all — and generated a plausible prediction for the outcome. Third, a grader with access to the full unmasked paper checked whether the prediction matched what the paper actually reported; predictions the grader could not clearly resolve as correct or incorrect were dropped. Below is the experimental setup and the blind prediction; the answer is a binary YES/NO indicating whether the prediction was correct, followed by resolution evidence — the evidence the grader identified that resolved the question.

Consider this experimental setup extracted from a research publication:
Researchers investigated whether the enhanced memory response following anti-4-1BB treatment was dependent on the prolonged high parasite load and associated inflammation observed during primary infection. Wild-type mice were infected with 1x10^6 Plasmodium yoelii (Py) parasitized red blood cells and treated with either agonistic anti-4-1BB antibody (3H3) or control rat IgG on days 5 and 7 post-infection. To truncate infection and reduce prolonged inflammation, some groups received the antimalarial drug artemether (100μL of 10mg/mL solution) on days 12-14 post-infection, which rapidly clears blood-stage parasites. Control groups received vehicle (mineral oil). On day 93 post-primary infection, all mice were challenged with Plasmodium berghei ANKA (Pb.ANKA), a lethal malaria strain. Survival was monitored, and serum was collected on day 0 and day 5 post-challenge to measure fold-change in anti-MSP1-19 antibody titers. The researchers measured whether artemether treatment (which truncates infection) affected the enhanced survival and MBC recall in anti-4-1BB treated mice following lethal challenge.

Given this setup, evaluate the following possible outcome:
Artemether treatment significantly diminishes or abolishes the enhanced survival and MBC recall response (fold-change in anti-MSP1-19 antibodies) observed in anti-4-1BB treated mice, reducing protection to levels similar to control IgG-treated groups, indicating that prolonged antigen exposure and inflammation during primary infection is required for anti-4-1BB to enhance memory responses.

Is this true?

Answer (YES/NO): NO